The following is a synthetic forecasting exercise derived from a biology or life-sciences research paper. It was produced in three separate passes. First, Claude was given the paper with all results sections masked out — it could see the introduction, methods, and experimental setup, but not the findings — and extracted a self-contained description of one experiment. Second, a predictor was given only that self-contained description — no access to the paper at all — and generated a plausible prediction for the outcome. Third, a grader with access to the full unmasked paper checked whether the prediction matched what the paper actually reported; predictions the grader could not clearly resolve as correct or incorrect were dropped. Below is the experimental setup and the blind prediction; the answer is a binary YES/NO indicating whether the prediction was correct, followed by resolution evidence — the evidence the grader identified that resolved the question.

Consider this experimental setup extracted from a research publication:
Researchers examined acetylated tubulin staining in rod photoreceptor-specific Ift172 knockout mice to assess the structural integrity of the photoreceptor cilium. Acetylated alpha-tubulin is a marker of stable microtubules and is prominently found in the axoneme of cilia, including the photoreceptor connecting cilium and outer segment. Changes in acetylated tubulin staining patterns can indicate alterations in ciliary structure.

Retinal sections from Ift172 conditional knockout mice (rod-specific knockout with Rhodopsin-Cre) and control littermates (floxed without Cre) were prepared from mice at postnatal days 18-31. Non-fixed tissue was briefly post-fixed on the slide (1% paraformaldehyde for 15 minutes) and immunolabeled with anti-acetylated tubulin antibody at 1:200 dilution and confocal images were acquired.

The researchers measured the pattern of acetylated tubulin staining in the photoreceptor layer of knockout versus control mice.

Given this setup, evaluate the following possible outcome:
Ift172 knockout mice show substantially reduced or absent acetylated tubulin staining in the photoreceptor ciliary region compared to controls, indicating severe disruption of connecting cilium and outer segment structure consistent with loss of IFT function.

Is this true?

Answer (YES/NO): NO